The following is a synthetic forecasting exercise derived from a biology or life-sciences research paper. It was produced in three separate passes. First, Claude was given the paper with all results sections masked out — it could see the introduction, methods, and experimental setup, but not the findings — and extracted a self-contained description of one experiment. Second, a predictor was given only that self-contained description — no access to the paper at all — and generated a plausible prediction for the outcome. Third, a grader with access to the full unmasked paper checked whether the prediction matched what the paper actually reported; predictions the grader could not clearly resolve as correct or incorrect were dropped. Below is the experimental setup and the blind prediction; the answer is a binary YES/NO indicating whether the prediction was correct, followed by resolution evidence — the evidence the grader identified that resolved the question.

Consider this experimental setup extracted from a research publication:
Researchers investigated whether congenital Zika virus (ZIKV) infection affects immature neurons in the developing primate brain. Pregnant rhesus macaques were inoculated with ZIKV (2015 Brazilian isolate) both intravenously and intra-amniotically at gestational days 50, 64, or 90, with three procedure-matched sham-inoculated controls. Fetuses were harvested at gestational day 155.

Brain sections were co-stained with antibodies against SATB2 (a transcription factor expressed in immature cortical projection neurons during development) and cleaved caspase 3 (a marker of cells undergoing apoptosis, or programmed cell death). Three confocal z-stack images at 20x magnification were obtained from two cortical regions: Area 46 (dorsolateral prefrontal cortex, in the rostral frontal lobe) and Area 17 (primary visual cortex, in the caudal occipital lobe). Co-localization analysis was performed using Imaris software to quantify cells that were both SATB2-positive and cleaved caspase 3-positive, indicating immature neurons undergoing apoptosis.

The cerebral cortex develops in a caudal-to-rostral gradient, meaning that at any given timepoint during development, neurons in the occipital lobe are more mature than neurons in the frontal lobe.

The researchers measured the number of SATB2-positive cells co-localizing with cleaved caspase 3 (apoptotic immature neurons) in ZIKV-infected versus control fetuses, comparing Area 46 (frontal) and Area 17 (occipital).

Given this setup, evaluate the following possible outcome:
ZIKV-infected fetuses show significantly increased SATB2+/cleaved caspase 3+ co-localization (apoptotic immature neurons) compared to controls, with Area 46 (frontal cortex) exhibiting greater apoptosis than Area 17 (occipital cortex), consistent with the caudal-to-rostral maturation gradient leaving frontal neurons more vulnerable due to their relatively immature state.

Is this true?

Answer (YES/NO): YES